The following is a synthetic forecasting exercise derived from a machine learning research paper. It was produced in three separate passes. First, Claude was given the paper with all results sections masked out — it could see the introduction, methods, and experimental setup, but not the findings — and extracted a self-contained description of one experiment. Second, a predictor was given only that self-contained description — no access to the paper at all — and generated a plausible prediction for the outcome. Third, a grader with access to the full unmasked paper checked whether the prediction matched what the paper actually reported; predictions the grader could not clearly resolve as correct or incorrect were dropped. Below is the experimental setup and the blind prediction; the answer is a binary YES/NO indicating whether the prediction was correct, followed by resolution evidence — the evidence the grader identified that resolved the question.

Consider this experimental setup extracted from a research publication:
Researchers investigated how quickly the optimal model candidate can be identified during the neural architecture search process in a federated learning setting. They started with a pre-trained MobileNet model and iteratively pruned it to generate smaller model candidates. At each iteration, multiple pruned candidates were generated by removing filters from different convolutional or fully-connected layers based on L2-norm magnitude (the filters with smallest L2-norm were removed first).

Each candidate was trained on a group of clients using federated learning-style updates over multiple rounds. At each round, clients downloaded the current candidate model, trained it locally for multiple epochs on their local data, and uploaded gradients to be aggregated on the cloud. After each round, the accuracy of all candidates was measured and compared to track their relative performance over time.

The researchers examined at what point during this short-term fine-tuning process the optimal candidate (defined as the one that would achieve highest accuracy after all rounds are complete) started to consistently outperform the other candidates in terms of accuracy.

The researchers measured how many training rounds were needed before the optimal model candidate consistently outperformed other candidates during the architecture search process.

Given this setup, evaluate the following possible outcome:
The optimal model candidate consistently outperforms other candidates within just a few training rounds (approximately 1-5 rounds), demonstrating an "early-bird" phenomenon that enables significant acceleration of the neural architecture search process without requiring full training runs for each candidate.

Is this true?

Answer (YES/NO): YES